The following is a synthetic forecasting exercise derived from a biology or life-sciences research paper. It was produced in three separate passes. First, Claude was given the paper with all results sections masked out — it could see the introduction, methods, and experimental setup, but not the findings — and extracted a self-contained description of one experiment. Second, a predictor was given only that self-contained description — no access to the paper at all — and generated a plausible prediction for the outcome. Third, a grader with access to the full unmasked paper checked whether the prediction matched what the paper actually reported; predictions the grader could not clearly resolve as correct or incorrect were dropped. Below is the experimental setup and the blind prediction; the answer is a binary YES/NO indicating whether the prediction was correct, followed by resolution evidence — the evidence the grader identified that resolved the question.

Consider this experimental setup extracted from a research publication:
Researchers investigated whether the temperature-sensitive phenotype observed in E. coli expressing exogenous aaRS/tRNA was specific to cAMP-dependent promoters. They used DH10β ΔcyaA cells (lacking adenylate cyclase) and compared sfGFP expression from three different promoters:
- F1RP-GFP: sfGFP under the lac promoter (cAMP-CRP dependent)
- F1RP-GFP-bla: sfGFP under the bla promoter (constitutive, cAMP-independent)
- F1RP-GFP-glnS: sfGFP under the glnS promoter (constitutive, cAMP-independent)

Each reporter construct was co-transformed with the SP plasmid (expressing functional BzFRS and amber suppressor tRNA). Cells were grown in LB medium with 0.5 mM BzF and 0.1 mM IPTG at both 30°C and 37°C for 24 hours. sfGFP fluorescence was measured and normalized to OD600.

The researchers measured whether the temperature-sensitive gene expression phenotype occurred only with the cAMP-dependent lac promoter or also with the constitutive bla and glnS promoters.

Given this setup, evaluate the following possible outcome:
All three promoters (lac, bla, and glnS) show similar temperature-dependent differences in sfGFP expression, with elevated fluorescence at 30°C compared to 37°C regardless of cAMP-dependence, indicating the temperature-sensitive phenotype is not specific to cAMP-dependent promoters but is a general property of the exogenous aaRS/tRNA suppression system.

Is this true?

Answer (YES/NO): NO